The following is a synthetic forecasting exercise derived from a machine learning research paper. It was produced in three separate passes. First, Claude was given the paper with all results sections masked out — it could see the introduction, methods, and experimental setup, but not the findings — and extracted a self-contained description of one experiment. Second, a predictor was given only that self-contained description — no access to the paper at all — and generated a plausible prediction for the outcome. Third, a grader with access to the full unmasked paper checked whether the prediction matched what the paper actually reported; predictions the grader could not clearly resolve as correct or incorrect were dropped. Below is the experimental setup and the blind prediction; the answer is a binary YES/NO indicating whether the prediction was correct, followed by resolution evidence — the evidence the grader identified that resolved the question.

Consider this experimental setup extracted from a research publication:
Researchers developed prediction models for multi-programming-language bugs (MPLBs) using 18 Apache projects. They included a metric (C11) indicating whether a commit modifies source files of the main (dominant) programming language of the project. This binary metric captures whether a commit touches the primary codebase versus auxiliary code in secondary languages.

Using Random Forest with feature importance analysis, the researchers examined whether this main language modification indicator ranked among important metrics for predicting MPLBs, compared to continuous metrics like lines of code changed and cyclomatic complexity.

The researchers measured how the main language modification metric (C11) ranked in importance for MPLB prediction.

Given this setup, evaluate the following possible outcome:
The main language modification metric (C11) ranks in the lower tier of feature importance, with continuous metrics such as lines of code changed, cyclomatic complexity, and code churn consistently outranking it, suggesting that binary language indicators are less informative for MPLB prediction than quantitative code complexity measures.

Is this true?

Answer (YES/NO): YES